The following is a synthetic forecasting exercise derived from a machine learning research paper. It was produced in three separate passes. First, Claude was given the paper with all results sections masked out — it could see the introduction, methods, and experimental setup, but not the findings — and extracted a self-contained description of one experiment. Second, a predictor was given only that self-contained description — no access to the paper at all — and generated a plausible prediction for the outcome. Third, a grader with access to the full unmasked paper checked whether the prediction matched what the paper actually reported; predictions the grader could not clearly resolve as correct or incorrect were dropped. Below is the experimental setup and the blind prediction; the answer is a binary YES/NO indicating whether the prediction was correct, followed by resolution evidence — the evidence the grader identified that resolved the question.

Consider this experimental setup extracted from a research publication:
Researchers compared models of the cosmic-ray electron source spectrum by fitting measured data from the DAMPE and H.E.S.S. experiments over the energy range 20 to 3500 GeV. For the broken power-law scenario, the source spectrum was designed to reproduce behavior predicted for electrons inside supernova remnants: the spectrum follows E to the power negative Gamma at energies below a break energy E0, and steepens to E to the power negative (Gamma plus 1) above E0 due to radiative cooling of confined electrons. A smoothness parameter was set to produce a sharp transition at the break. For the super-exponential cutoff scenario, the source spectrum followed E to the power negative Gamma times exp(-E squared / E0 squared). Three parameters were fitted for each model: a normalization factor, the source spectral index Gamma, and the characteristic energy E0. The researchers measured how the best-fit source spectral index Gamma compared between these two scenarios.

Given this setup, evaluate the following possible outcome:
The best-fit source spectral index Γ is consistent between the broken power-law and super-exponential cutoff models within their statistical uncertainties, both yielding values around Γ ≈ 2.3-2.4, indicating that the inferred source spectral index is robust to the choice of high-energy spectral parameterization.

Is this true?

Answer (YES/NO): YES